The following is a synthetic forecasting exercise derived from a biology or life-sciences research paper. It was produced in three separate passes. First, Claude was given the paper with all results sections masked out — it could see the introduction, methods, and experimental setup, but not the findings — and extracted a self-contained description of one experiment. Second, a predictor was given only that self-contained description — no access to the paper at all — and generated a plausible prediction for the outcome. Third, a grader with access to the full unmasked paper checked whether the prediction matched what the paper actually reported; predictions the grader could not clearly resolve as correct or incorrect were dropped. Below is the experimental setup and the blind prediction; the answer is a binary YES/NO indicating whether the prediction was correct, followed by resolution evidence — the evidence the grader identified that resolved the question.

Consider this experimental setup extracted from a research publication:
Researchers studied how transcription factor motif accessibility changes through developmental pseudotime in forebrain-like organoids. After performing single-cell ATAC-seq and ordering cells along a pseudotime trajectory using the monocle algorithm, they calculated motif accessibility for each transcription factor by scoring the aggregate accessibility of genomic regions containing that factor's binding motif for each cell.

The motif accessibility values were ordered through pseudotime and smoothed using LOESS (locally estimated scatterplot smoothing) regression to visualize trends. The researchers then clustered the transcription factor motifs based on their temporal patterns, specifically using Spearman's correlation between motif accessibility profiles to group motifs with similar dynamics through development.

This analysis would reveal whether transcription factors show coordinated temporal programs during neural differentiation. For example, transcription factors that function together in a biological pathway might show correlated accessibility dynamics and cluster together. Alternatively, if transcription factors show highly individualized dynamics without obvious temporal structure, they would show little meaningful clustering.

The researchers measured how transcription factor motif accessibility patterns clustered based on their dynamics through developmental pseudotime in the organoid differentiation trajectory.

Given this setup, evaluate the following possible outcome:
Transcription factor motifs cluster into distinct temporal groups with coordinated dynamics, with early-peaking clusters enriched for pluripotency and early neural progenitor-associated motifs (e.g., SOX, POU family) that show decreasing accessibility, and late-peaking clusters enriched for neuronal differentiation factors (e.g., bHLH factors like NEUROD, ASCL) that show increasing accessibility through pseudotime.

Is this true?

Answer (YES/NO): YES